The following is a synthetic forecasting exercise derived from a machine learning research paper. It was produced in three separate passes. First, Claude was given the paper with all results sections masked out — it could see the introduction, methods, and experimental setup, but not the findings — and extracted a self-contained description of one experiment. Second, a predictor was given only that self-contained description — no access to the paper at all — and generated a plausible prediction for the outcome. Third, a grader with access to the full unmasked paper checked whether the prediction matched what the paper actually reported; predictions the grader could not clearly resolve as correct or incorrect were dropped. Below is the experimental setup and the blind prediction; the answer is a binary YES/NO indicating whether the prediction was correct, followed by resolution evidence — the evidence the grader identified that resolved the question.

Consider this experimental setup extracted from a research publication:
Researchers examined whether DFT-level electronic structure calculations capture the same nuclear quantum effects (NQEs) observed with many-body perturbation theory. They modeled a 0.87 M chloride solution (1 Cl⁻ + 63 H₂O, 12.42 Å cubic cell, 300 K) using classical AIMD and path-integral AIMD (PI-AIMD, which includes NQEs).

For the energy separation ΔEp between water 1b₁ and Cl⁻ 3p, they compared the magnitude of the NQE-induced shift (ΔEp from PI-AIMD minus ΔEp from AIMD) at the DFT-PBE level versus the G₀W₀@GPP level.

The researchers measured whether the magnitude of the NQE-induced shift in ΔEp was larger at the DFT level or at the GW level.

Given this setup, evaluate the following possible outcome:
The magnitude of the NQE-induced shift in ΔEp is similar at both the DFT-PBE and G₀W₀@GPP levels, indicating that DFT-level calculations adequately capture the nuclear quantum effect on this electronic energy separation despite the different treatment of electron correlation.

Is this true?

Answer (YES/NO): NO